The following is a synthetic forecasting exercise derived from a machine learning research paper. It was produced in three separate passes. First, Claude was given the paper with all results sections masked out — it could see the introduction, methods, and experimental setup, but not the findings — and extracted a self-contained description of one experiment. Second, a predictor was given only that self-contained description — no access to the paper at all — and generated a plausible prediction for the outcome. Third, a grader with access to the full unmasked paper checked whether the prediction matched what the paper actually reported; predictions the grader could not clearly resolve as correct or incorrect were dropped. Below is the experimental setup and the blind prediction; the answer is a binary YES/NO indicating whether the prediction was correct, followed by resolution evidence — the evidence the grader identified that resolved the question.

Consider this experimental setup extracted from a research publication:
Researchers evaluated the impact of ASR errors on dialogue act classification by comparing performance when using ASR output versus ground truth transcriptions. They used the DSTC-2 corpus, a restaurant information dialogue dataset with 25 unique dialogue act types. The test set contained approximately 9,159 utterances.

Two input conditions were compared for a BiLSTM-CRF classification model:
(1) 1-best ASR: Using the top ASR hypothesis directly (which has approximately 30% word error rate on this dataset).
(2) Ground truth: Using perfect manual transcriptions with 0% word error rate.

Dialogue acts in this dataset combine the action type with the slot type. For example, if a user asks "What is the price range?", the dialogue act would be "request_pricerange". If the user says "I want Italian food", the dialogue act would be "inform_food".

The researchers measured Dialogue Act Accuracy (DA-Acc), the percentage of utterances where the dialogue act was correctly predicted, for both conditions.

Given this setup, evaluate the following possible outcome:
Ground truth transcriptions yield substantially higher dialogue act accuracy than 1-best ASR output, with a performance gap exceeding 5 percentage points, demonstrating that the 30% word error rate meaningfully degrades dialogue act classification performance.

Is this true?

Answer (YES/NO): YES